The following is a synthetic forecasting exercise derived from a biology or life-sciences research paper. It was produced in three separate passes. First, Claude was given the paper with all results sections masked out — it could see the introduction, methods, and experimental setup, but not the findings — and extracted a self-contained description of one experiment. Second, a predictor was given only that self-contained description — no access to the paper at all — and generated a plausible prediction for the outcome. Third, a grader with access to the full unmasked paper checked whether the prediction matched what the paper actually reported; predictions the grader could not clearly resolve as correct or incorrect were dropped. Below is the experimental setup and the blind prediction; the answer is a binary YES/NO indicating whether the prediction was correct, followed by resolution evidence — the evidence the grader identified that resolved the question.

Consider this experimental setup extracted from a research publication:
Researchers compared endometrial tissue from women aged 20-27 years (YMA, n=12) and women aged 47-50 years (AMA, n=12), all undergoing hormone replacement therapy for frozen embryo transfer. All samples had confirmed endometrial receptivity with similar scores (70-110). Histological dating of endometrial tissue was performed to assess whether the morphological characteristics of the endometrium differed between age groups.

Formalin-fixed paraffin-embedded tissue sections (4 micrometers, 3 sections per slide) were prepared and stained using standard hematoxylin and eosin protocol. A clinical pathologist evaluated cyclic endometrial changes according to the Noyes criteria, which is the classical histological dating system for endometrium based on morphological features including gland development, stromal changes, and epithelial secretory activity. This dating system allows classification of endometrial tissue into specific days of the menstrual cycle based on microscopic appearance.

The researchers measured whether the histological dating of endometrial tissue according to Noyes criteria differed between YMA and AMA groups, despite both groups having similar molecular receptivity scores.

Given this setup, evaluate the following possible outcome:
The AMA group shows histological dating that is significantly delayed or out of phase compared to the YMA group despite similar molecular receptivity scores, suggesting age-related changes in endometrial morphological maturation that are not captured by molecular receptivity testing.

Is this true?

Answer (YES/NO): NO